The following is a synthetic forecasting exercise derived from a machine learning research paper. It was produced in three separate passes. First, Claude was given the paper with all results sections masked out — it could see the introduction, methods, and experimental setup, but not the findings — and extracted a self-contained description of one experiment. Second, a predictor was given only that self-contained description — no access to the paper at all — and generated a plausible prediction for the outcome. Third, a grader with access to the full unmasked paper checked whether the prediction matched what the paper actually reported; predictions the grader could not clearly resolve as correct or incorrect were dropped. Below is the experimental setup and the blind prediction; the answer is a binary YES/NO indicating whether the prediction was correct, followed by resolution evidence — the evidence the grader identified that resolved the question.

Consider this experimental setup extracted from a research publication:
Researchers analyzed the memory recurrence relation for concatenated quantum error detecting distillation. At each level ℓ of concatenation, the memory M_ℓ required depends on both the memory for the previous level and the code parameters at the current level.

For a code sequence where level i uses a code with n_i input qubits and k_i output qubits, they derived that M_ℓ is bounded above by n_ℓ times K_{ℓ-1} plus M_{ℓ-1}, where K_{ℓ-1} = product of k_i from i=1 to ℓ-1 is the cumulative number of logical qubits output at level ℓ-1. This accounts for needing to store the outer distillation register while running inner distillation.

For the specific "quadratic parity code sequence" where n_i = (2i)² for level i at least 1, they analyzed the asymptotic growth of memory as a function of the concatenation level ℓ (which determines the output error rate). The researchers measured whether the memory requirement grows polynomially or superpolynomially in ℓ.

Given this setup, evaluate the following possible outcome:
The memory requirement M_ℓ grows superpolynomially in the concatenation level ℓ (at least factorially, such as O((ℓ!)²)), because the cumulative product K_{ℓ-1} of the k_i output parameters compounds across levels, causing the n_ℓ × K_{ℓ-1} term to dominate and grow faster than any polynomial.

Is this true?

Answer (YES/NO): YES